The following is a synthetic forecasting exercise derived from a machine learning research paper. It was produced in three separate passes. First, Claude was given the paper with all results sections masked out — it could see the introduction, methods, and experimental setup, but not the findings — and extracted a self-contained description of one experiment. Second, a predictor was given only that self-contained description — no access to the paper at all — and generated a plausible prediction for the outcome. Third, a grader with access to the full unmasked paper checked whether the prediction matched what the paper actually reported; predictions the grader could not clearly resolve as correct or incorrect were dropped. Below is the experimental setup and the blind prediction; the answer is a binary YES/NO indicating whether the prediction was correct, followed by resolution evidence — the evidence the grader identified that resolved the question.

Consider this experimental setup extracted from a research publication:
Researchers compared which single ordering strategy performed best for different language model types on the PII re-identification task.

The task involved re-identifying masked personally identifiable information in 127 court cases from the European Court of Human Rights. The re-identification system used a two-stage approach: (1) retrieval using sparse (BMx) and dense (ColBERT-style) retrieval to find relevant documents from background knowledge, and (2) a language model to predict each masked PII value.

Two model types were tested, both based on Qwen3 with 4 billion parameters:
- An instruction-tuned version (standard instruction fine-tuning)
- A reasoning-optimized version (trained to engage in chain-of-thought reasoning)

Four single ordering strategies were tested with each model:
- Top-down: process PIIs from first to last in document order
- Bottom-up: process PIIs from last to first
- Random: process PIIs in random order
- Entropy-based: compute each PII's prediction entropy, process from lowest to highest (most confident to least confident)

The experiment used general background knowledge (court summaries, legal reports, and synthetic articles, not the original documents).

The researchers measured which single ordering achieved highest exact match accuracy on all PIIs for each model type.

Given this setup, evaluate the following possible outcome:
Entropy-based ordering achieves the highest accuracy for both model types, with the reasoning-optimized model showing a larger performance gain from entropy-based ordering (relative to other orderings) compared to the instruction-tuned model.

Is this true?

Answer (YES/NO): NO